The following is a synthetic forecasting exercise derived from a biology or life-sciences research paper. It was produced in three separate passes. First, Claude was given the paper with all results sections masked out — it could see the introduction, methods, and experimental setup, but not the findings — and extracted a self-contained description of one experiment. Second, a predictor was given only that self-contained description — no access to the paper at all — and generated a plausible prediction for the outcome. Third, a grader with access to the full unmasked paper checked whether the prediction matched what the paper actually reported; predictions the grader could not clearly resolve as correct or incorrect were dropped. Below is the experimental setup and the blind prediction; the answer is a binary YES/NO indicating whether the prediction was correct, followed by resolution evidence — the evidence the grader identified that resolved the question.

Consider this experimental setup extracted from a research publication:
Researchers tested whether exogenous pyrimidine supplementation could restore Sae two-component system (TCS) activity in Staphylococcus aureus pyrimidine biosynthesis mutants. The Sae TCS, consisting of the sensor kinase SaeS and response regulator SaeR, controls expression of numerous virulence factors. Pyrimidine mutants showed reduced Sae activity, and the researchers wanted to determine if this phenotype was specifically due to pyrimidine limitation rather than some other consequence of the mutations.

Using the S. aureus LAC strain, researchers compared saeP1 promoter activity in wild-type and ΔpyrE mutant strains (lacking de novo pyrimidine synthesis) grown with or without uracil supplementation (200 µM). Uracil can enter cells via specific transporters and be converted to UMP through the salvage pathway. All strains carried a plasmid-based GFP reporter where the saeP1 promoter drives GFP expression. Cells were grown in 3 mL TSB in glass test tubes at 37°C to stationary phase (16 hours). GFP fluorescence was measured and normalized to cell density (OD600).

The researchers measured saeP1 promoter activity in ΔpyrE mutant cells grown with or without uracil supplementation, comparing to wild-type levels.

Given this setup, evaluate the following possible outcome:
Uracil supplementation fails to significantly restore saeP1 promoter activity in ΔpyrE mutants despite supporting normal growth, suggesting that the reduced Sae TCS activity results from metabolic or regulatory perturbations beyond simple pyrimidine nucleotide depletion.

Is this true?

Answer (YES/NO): NO